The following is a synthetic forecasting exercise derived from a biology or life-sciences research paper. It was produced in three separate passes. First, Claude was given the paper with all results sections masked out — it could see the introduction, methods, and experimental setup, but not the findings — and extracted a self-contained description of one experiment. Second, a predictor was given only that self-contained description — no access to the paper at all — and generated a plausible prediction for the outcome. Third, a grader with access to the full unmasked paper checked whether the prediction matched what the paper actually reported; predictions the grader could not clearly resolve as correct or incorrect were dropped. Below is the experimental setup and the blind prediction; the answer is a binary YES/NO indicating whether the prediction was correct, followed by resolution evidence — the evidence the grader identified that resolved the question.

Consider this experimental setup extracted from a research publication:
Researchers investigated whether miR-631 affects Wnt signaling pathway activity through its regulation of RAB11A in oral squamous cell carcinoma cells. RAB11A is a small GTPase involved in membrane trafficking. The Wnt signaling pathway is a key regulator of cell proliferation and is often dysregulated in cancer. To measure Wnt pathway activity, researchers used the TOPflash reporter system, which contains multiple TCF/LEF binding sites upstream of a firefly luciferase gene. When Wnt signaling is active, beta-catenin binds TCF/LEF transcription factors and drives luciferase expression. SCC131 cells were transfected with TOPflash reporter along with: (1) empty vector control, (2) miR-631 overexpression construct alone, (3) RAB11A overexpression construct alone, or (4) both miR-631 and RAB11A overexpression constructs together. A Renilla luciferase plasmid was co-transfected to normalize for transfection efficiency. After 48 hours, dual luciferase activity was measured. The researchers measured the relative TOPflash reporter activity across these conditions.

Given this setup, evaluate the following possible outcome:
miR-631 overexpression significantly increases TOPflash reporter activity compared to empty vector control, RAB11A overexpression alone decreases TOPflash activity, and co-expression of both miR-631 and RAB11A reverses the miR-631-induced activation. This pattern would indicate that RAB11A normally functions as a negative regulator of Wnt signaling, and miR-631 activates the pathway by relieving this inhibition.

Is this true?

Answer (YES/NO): NO